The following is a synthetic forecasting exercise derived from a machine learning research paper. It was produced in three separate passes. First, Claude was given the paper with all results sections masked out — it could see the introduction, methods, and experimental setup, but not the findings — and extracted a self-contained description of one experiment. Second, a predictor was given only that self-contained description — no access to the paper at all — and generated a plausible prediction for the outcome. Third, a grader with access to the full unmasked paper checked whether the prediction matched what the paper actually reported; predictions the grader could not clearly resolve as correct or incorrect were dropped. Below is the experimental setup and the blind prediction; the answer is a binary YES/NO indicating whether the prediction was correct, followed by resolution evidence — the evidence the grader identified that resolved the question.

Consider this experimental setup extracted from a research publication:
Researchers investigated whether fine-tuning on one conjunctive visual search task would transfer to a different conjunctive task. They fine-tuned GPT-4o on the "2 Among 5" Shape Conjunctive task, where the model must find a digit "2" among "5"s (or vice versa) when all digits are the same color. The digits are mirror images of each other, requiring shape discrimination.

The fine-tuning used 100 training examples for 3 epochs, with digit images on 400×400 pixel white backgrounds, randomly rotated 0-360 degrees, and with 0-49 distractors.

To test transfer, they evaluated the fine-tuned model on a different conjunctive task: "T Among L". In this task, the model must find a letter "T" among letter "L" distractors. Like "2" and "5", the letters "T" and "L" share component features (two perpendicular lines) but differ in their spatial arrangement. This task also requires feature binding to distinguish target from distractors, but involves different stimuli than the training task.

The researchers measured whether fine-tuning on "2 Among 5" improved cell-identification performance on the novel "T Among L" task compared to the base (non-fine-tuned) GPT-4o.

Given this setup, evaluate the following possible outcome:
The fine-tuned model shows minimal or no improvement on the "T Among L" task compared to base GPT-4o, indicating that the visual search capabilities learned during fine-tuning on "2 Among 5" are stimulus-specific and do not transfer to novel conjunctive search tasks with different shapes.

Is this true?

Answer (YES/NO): NO